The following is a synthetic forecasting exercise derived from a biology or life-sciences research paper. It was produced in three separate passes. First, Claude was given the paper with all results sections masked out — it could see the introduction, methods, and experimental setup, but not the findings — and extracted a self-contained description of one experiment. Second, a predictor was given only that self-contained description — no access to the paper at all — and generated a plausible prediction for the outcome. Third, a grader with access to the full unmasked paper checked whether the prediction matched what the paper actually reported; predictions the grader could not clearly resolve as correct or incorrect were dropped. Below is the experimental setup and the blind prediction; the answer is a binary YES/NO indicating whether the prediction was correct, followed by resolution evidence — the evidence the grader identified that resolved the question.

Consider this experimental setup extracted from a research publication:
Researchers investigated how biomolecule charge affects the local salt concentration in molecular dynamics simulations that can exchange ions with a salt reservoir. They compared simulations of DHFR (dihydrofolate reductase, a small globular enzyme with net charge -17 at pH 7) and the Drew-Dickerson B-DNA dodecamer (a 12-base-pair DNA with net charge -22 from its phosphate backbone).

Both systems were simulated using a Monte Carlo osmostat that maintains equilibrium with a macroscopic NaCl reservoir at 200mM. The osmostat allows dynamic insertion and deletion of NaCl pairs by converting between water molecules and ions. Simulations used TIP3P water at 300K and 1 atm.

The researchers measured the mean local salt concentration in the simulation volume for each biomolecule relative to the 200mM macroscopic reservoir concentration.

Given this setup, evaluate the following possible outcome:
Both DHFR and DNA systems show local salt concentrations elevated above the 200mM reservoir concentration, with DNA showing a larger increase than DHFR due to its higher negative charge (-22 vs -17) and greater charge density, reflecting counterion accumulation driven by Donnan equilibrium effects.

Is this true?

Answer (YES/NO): NO